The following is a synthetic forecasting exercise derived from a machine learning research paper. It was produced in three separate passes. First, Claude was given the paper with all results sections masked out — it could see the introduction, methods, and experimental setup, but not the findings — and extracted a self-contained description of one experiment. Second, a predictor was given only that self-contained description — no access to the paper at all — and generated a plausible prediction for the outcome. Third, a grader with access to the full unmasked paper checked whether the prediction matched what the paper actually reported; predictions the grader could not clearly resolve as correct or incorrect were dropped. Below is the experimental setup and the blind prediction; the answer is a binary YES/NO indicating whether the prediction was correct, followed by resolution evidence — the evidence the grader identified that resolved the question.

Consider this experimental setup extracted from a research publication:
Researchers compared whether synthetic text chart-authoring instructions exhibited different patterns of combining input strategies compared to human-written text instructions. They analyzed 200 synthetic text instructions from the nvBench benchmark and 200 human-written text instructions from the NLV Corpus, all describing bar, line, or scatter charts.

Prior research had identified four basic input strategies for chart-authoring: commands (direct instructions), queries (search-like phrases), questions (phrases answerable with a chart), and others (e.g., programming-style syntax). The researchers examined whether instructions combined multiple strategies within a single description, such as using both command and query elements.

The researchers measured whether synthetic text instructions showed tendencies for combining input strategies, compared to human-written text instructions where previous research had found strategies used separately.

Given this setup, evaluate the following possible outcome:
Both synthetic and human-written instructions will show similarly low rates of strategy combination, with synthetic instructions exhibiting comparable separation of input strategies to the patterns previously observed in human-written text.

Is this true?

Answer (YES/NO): NO